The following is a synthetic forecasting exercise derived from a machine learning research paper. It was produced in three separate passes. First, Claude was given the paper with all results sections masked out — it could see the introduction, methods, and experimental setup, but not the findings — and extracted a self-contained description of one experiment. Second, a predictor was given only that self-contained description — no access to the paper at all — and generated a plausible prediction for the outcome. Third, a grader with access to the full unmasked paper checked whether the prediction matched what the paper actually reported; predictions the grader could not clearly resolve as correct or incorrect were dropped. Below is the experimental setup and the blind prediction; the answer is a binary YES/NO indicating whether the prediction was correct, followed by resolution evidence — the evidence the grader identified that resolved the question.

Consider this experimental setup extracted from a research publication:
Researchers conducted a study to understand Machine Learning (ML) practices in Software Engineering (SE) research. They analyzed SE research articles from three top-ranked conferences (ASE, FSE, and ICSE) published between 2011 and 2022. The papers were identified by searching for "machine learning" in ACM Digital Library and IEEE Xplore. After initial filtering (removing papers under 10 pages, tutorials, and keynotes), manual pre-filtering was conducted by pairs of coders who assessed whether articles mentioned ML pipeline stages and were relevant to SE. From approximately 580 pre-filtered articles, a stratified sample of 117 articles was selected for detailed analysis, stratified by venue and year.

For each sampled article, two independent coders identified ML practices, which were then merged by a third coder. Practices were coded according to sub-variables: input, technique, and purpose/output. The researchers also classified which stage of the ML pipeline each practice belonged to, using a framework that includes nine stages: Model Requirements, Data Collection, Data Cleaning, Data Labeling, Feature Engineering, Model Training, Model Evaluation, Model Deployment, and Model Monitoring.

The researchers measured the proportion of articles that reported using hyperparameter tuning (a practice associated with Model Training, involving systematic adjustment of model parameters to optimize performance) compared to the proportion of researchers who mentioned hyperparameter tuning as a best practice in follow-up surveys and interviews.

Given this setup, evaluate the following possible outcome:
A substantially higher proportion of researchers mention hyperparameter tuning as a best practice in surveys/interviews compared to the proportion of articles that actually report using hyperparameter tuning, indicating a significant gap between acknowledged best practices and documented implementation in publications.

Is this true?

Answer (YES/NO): YES